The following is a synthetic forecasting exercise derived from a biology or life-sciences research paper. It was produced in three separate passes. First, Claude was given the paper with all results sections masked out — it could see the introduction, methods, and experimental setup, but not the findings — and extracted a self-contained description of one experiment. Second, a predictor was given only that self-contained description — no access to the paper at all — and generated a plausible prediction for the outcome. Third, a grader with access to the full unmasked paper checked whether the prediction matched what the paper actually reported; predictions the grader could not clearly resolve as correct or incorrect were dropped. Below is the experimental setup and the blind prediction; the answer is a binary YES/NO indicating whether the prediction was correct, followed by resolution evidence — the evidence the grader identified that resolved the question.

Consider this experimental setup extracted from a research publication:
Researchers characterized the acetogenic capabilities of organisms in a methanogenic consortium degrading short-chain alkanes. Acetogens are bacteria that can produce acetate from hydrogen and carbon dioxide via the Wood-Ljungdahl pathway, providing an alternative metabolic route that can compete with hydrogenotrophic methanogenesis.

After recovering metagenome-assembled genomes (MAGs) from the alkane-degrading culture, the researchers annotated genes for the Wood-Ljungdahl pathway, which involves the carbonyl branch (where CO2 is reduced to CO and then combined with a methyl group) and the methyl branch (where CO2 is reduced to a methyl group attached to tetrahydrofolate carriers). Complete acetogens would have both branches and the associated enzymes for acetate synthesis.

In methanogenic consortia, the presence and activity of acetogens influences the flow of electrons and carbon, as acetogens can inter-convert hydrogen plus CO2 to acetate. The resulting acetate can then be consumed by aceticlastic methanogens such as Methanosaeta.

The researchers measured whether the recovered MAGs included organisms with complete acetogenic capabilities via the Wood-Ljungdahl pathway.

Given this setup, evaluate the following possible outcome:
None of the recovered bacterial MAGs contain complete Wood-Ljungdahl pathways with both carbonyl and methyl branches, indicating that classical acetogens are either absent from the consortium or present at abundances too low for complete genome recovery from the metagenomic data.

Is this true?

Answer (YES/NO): NO